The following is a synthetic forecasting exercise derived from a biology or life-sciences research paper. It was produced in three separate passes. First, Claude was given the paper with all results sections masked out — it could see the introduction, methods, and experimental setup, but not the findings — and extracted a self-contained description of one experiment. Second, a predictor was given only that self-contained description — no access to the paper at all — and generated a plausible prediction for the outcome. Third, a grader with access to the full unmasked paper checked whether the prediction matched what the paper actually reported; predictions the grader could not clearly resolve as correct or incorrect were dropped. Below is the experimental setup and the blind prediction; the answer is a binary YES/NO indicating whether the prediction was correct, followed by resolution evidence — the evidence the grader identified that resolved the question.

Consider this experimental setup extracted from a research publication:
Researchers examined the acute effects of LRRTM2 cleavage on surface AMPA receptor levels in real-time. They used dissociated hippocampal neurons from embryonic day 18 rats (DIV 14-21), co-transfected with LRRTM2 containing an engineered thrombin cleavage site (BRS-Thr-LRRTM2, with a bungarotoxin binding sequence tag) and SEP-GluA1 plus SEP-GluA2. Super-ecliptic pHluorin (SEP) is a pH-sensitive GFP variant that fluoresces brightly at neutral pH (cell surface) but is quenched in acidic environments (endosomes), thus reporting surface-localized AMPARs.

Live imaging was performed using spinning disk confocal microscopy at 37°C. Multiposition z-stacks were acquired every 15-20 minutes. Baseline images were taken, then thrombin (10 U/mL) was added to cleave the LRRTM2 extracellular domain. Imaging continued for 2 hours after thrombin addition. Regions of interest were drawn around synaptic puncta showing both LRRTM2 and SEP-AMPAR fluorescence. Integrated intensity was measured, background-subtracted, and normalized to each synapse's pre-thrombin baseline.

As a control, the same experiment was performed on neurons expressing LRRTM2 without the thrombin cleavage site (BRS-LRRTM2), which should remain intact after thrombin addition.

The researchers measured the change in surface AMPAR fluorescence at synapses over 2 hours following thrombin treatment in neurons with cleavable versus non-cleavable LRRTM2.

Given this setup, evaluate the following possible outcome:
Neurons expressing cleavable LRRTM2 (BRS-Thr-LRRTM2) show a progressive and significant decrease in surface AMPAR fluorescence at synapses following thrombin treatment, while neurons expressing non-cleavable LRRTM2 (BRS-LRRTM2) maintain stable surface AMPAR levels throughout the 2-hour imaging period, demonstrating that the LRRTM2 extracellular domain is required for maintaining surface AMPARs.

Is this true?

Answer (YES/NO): NO